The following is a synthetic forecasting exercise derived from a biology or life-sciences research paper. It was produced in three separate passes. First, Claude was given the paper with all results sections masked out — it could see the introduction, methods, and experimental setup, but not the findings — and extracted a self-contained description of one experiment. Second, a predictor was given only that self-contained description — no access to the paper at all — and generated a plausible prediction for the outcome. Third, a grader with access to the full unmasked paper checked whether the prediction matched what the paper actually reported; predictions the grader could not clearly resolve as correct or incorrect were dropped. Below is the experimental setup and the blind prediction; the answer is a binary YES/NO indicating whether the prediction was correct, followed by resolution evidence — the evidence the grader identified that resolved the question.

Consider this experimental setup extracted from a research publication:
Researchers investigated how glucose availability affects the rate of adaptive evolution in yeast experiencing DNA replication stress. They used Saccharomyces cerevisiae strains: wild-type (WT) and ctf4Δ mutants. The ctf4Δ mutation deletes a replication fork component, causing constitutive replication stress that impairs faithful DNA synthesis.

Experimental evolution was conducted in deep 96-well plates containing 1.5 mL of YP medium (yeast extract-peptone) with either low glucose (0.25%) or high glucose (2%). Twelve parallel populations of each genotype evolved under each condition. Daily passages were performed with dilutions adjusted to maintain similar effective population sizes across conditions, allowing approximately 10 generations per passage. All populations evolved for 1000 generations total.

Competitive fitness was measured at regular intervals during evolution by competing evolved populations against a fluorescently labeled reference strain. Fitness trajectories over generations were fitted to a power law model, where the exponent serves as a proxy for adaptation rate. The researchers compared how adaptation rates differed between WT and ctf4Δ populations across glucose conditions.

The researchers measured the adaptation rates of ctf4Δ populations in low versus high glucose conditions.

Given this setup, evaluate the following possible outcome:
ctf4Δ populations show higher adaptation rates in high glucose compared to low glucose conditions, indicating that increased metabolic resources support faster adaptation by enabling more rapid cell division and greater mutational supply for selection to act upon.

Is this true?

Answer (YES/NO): YES